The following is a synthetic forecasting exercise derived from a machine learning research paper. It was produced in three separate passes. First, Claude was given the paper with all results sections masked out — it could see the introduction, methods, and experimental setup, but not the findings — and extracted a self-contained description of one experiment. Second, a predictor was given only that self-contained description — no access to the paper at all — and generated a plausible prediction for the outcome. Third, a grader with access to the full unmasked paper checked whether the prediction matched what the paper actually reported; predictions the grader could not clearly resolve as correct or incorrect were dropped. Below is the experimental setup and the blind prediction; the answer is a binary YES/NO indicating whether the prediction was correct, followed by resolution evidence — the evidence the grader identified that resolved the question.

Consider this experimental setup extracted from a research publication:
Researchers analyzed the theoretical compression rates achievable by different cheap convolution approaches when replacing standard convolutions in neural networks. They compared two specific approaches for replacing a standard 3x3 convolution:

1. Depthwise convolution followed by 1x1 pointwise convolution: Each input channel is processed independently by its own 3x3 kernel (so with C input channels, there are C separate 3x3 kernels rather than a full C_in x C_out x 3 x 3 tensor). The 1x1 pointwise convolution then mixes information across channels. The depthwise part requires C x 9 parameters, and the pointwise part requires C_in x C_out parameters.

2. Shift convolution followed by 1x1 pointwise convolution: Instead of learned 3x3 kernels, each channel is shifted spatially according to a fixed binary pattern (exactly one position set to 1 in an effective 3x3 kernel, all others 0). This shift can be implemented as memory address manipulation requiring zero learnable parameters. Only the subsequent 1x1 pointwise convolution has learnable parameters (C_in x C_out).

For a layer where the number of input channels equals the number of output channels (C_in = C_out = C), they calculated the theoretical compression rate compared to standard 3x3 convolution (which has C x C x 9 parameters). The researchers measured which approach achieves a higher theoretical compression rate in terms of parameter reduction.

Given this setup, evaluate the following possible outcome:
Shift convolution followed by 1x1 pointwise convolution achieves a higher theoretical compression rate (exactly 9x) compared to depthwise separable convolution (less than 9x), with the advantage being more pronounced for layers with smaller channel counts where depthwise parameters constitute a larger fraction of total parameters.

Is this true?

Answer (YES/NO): YES